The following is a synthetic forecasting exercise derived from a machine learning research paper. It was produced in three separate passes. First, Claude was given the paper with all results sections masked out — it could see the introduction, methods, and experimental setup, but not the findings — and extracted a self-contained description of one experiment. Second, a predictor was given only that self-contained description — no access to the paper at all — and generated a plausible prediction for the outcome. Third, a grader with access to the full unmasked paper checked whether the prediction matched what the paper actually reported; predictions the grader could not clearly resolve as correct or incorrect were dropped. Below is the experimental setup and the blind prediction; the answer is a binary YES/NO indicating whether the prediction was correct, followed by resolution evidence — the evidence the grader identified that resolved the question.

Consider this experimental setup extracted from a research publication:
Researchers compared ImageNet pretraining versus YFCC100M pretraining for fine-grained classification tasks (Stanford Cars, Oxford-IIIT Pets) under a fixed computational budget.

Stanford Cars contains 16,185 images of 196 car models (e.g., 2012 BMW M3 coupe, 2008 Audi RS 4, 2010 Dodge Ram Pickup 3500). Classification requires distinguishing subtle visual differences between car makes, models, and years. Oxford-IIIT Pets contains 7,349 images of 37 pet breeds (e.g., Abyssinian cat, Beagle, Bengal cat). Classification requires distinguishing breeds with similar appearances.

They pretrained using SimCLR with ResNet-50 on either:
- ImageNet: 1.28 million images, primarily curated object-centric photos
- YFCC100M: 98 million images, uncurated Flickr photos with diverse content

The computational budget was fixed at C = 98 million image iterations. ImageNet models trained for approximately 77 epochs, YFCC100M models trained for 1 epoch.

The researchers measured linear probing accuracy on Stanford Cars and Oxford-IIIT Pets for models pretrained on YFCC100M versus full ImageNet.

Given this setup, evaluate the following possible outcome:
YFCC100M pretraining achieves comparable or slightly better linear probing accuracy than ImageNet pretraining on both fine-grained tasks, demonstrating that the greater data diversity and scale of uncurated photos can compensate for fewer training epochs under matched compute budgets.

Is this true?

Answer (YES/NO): NO